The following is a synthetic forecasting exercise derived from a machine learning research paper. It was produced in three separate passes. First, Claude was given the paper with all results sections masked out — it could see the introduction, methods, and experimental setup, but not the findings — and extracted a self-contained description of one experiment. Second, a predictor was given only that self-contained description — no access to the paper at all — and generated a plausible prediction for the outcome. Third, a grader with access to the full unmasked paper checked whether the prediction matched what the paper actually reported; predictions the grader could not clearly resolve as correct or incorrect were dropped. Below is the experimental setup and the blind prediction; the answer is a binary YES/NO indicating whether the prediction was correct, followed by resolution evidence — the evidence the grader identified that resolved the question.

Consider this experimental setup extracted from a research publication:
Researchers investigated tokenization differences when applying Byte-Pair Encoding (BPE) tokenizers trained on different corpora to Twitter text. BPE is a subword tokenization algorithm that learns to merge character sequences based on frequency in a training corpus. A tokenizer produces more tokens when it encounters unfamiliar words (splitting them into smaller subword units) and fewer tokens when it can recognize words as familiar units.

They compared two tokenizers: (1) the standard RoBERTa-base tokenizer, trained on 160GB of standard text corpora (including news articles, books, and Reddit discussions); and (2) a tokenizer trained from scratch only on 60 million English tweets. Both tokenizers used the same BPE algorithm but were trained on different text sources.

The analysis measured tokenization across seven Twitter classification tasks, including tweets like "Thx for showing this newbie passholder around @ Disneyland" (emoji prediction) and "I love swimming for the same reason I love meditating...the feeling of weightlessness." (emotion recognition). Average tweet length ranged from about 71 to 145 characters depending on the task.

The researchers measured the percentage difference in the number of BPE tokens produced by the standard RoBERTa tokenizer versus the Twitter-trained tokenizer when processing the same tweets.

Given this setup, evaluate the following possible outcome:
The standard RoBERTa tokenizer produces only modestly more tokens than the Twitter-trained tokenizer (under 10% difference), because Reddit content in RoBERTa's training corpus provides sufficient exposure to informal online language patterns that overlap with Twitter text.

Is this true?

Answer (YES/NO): YES